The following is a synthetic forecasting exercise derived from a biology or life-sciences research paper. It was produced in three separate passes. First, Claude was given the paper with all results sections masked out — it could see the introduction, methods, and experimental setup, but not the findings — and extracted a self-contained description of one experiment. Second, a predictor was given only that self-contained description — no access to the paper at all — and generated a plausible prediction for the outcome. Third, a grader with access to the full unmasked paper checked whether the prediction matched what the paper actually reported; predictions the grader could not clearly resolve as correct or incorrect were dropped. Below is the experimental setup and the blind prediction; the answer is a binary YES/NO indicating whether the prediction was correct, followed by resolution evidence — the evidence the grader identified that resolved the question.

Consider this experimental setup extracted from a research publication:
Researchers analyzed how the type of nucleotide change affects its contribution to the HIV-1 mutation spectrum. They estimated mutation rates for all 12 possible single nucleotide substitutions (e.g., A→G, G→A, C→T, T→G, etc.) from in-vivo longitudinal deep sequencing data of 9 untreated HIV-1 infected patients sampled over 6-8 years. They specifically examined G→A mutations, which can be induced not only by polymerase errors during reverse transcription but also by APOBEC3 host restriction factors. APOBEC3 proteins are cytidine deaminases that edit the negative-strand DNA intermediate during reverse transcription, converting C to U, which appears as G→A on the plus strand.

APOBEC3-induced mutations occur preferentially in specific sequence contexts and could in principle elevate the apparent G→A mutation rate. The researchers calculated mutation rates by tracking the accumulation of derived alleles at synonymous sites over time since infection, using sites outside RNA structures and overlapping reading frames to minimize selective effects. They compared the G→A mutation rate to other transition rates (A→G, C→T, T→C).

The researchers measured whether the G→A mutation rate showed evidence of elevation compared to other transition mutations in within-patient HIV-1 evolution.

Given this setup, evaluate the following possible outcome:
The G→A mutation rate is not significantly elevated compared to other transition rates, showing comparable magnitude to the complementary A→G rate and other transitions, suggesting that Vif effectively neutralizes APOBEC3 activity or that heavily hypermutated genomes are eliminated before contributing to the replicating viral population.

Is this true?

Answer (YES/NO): NO